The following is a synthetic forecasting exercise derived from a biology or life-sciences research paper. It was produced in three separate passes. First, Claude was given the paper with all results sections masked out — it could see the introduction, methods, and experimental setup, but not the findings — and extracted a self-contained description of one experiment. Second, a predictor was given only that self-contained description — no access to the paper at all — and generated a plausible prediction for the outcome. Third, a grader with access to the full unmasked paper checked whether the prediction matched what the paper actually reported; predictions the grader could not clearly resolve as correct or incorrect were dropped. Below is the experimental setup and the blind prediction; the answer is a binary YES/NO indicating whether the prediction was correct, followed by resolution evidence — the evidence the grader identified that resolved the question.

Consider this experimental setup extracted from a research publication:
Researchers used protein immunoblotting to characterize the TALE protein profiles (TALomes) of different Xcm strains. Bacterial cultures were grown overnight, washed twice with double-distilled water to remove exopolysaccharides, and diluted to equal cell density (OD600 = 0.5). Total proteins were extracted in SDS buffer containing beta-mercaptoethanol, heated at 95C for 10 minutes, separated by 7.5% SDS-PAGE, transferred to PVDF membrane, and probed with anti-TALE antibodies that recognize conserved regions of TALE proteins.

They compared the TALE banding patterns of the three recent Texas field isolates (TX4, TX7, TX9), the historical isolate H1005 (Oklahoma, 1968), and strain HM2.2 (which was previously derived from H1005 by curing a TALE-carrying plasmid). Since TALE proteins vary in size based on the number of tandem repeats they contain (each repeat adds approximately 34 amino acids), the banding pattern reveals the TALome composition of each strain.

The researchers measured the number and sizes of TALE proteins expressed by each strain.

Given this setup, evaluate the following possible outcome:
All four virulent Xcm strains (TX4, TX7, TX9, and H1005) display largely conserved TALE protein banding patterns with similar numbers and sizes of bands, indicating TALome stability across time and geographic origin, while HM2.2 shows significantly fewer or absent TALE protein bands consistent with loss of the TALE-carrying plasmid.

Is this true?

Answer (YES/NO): NO